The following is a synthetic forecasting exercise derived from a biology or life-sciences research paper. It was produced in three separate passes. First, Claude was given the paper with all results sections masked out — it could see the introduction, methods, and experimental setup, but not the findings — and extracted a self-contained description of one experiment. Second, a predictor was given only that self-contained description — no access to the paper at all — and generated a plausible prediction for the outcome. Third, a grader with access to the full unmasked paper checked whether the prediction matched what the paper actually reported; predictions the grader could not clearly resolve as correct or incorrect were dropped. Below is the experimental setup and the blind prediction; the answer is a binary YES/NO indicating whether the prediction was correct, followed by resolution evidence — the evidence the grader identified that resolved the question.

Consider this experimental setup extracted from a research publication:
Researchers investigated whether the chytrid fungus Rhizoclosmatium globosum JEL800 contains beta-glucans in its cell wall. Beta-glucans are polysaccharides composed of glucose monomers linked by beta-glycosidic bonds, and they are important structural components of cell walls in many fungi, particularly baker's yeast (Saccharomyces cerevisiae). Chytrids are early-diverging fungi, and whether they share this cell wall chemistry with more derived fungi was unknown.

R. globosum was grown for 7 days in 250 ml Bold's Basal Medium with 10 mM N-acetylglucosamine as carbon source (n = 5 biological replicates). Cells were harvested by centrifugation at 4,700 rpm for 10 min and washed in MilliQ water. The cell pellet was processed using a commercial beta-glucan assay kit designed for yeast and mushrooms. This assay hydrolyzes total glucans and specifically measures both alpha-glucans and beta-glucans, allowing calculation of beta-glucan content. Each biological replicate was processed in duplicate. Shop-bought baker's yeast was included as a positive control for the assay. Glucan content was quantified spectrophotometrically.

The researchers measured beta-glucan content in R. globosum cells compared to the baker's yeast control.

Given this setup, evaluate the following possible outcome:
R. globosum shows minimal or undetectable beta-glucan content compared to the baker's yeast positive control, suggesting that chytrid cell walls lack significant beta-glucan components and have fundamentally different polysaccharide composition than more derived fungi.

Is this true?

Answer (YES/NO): NO